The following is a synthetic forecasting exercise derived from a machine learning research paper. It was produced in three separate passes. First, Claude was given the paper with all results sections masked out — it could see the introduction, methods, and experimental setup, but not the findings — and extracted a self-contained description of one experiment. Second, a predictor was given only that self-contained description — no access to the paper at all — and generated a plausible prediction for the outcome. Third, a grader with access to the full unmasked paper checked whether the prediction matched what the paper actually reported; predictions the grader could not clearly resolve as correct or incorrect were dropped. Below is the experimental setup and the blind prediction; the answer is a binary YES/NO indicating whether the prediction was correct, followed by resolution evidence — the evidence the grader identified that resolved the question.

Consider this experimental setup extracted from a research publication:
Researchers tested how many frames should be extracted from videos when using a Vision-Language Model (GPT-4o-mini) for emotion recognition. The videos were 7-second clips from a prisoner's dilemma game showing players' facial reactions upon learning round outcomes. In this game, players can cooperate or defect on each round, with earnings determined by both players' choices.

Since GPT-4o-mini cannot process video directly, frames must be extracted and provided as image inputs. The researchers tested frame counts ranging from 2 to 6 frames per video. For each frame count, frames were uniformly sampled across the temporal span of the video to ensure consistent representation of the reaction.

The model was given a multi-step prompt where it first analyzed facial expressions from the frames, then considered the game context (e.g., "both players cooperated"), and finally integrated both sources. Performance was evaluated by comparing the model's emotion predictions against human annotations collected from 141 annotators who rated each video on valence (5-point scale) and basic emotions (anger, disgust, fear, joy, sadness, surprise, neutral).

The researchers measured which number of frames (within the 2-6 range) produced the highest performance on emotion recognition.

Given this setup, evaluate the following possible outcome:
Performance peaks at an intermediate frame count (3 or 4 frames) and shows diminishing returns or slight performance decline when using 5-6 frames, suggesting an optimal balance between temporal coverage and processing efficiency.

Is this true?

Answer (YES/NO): YES